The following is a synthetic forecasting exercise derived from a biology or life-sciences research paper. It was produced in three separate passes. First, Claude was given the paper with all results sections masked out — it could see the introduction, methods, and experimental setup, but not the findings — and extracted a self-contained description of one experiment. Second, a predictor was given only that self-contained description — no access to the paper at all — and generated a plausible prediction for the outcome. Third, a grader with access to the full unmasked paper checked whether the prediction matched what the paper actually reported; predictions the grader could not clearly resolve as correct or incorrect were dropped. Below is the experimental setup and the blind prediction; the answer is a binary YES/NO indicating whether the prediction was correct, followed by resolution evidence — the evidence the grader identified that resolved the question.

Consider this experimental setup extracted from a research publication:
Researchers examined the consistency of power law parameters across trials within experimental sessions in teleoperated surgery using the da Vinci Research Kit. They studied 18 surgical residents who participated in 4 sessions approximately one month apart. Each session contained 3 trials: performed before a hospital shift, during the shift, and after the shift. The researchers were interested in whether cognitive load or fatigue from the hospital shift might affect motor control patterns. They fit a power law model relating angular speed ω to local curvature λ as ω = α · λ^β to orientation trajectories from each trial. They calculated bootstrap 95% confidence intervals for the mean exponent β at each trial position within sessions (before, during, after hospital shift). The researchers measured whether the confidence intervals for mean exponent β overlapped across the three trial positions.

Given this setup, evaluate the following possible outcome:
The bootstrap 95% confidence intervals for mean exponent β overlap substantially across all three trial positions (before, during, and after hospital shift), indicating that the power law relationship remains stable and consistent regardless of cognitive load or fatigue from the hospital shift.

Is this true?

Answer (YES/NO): YES